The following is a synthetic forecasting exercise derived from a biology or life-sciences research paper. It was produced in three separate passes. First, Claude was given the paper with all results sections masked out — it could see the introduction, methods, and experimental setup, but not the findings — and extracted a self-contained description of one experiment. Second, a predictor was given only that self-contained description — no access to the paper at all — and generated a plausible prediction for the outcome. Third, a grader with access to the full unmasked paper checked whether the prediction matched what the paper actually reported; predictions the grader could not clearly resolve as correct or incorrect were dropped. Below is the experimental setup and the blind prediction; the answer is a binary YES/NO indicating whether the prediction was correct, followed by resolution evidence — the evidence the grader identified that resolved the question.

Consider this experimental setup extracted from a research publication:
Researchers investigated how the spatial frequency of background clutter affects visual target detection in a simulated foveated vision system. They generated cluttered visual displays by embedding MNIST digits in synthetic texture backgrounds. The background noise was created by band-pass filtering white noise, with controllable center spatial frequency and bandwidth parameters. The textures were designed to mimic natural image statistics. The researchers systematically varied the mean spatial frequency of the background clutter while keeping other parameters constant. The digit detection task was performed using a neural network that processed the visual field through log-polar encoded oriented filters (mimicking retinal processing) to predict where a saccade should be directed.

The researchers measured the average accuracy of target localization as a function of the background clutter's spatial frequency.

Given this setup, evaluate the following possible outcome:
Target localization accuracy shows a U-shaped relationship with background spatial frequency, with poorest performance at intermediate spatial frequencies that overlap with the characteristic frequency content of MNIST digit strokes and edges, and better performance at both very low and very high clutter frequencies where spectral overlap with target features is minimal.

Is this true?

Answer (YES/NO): YES